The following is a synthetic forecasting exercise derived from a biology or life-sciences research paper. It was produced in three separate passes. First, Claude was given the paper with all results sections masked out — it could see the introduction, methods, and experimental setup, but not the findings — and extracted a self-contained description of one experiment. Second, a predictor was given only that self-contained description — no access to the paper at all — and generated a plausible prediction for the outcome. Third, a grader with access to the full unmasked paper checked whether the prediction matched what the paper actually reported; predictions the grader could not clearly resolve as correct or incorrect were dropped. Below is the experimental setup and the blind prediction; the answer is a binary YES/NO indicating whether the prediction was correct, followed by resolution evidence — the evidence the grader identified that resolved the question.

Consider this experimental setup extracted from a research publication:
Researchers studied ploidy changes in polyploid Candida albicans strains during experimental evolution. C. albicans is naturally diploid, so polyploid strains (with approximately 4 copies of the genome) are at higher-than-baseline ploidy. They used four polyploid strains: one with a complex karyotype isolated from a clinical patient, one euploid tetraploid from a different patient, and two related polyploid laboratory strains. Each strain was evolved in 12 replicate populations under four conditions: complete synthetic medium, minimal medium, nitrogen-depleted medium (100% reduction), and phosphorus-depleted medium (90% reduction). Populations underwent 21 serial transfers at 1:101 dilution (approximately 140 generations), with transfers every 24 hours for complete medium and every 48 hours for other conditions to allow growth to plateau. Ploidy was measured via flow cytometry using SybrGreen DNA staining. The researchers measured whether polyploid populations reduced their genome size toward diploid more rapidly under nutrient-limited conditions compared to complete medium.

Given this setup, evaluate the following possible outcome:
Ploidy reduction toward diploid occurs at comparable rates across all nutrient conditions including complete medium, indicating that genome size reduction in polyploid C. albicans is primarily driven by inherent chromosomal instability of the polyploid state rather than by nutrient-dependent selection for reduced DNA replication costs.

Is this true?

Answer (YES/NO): NO